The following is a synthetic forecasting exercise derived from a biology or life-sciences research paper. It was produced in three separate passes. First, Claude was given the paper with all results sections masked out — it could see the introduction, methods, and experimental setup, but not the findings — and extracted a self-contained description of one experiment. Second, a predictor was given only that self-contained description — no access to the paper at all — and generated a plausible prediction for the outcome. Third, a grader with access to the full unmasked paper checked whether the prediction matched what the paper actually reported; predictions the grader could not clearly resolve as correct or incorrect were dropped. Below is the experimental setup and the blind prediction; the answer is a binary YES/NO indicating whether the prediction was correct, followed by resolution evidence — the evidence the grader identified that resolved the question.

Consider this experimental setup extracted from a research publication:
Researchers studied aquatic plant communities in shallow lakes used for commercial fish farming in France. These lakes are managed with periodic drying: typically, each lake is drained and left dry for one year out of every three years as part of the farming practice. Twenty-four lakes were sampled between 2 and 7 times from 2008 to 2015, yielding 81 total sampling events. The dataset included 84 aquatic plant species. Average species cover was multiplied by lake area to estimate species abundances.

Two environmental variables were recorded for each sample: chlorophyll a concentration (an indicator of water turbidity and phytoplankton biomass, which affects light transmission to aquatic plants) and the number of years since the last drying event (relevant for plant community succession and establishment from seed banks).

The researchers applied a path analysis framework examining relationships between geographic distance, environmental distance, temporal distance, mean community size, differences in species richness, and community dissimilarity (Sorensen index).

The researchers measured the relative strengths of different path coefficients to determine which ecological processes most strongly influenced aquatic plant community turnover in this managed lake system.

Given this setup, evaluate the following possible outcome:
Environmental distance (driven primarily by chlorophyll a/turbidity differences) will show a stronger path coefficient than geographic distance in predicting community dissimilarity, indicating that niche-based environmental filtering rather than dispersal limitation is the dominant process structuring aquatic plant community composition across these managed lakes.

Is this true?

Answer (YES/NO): YES